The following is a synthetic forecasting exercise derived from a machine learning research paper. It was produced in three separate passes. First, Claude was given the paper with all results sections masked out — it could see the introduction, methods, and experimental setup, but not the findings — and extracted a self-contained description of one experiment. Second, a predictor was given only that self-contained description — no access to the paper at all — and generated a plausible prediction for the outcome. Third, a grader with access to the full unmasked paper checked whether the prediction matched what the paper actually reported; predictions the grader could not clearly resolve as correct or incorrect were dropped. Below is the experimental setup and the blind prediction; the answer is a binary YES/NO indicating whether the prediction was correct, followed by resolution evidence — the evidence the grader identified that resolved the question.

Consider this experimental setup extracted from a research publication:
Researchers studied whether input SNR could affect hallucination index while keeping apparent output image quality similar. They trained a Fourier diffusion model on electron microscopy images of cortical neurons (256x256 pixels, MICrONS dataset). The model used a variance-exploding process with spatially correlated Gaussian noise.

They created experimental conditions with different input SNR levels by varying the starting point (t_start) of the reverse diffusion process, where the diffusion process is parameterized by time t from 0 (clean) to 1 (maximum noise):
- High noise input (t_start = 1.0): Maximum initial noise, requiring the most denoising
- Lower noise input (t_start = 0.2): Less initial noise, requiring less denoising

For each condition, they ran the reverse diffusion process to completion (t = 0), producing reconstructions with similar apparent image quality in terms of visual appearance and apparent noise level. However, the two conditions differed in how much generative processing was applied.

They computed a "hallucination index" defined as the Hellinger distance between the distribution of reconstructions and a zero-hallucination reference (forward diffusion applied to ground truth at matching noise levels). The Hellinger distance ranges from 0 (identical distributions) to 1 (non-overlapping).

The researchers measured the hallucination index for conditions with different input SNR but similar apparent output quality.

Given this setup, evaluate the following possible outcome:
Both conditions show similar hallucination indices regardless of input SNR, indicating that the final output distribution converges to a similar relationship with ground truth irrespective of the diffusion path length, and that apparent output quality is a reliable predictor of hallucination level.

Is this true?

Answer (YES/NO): NO